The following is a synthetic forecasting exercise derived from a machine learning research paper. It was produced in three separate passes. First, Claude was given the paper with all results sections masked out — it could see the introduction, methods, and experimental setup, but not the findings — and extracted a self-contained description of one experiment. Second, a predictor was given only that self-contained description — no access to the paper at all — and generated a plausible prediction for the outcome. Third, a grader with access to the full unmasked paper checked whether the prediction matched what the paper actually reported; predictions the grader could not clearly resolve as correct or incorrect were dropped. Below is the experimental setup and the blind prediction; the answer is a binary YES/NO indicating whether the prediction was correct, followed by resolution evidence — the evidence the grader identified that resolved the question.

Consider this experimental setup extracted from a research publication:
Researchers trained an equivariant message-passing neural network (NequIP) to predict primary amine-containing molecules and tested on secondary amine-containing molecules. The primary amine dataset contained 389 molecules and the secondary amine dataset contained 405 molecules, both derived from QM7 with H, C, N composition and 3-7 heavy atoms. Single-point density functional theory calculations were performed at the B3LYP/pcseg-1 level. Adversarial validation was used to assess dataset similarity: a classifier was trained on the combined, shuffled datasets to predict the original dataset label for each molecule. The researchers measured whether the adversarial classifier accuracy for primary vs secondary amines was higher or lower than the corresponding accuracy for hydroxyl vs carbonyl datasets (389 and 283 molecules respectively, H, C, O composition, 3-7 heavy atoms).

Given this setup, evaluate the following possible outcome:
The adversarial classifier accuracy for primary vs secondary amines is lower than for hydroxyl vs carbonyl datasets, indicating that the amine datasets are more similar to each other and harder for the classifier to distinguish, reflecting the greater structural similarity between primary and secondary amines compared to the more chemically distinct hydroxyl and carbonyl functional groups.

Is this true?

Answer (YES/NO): NO